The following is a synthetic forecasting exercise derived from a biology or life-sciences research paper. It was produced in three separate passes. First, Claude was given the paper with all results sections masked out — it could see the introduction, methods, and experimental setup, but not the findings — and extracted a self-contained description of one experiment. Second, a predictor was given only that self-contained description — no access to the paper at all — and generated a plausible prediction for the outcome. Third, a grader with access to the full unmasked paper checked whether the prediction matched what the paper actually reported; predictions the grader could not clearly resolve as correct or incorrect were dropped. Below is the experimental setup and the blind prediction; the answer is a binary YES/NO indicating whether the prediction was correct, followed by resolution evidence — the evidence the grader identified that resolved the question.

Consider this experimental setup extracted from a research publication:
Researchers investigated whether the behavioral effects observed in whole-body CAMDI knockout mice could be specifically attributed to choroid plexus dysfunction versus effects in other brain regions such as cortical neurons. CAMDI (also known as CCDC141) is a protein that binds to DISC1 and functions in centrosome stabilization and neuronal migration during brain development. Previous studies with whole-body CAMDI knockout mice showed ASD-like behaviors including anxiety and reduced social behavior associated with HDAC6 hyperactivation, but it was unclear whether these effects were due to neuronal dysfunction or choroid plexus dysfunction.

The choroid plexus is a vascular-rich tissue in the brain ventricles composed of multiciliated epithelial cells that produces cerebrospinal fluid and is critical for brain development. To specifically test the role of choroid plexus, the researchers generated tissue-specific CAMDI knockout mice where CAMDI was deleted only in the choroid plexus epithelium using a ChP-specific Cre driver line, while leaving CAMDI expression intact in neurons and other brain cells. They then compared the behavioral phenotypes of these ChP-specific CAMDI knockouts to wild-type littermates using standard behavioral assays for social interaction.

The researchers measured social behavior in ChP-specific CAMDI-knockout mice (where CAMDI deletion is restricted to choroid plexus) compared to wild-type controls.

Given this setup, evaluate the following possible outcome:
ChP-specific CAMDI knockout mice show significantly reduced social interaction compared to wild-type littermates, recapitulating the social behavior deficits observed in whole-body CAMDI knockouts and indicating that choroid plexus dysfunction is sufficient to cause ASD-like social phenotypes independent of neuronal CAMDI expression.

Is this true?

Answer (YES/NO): YES